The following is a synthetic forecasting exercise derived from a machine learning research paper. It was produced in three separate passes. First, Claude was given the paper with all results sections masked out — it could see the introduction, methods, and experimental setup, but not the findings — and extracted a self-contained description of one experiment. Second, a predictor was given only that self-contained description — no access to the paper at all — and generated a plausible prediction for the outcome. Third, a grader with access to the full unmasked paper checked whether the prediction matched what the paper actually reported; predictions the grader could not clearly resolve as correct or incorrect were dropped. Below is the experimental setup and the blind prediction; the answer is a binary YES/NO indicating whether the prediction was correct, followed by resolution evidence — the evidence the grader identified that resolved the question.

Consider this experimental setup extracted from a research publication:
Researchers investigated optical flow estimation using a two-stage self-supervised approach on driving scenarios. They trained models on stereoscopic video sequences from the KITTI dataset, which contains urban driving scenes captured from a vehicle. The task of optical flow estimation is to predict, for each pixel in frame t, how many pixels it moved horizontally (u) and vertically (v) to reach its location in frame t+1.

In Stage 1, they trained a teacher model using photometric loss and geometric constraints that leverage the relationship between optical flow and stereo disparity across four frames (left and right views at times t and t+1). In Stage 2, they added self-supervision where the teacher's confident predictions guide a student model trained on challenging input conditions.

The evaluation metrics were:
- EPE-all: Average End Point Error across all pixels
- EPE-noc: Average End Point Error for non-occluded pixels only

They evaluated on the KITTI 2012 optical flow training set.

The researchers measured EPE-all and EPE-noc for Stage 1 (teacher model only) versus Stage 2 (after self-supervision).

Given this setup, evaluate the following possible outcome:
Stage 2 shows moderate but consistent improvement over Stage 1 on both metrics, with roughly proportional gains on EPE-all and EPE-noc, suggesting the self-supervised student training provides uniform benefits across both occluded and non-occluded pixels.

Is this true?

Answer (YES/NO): NO